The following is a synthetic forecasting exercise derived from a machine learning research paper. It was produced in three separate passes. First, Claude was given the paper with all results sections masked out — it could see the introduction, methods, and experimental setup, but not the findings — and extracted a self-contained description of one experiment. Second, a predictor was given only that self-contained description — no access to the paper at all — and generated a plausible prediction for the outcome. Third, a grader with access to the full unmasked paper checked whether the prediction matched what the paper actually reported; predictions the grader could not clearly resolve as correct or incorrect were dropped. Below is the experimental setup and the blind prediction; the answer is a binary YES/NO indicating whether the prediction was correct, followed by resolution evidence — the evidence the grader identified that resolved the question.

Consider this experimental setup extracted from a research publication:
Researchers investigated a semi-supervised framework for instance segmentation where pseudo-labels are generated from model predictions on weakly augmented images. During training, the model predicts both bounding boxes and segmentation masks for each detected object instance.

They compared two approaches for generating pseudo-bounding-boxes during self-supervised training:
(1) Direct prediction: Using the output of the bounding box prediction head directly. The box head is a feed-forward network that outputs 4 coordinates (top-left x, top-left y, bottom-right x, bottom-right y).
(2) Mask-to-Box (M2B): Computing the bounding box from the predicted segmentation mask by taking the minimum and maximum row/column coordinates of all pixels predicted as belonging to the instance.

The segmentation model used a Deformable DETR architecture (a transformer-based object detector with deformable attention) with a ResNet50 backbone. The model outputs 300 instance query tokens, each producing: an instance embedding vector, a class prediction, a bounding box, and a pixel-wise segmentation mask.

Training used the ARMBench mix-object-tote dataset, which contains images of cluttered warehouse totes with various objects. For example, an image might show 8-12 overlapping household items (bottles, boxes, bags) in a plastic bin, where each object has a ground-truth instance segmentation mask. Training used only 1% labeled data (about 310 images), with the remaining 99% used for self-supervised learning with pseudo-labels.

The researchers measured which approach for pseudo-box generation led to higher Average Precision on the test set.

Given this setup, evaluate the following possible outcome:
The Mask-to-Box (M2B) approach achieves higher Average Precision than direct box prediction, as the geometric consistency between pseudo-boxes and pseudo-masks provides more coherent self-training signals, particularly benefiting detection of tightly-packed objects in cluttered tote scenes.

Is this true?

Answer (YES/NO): YES